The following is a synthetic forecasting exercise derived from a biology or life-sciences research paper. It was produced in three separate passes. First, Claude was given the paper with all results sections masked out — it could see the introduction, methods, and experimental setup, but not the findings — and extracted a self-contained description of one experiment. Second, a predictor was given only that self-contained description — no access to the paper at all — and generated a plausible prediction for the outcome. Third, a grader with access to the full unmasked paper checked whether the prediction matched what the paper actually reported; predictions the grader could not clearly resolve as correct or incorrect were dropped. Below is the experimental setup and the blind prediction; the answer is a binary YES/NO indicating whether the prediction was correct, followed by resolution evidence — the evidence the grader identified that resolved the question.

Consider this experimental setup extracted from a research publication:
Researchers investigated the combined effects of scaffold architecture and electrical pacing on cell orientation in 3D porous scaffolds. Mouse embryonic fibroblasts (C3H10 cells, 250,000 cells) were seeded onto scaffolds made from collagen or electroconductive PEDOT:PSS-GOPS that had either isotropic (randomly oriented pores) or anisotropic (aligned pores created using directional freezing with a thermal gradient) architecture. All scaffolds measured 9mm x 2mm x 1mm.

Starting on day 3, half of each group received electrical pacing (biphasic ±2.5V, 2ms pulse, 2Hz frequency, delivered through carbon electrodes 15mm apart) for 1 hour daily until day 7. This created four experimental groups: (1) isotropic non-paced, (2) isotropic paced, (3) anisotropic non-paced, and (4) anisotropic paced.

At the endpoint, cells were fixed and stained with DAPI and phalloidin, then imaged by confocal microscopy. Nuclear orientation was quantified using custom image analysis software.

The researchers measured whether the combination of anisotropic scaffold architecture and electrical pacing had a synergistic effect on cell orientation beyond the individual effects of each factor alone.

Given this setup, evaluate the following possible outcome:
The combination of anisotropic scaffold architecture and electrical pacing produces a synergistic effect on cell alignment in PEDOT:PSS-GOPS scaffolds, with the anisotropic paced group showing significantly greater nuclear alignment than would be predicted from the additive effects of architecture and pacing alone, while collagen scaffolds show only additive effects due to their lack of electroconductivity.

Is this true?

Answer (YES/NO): NO